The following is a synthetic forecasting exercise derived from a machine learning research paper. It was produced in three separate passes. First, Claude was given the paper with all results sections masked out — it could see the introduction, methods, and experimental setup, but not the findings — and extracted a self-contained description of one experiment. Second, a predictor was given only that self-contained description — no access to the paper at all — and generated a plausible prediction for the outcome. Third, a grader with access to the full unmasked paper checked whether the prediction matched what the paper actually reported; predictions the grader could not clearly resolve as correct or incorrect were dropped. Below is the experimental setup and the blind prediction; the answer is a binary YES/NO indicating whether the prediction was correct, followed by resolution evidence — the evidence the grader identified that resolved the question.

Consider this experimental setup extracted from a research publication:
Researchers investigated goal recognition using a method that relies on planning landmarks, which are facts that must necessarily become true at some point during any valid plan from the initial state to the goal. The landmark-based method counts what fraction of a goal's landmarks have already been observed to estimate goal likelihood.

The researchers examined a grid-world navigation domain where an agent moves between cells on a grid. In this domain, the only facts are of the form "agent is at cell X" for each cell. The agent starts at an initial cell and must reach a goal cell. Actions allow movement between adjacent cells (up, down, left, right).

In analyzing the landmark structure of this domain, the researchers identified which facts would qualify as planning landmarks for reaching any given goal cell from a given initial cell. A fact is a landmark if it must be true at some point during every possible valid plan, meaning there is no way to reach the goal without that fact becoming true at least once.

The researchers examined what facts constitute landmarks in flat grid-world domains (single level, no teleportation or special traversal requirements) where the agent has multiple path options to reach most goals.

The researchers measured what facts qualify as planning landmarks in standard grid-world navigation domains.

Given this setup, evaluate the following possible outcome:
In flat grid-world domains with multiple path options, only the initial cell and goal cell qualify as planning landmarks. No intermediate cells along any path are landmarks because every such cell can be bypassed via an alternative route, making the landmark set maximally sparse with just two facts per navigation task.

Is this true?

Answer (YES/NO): YES